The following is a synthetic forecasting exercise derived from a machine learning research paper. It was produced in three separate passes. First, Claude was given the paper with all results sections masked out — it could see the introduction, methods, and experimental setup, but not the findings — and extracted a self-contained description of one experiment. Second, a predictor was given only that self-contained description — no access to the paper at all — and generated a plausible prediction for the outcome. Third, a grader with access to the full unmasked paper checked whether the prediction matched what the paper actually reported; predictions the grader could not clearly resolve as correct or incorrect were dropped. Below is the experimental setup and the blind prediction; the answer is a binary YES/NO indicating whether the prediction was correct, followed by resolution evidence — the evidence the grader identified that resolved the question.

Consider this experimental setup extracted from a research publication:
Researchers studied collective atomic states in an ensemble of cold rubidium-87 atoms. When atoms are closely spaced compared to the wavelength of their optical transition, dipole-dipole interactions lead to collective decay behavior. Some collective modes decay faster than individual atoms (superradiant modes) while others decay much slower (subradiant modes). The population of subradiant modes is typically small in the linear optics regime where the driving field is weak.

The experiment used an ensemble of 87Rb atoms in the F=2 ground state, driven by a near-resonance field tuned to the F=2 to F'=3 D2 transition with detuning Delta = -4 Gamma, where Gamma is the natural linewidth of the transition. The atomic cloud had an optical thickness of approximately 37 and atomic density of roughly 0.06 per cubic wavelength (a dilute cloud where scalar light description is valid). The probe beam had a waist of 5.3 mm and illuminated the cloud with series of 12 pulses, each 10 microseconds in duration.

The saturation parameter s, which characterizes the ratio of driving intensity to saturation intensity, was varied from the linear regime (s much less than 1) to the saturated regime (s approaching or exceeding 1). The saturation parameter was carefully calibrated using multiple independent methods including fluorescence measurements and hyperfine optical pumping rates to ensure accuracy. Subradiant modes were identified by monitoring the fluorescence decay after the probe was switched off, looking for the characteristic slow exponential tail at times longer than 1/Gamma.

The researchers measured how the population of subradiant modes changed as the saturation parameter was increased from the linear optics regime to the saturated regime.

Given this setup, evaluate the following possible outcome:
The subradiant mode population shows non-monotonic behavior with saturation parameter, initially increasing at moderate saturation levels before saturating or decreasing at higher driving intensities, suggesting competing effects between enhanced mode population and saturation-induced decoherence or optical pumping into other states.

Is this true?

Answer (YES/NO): NO